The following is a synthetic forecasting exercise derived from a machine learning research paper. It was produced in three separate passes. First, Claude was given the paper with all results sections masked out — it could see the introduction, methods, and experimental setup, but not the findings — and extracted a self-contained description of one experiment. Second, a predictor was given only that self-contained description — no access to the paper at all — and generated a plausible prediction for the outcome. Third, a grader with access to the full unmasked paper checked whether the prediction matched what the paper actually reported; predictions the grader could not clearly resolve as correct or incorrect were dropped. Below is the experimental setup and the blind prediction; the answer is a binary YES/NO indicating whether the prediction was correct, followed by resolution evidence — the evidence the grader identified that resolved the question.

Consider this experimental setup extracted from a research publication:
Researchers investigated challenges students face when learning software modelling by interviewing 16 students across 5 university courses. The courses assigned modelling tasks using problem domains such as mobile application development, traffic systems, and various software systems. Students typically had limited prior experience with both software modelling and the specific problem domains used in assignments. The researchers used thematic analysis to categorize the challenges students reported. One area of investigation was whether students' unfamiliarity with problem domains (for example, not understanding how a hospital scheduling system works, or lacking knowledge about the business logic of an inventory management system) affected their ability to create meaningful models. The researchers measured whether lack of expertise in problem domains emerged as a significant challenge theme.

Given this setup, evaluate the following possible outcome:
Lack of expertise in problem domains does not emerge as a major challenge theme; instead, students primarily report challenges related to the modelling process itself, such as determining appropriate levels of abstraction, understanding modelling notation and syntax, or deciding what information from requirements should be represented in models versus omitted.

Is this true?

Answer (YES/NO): NO